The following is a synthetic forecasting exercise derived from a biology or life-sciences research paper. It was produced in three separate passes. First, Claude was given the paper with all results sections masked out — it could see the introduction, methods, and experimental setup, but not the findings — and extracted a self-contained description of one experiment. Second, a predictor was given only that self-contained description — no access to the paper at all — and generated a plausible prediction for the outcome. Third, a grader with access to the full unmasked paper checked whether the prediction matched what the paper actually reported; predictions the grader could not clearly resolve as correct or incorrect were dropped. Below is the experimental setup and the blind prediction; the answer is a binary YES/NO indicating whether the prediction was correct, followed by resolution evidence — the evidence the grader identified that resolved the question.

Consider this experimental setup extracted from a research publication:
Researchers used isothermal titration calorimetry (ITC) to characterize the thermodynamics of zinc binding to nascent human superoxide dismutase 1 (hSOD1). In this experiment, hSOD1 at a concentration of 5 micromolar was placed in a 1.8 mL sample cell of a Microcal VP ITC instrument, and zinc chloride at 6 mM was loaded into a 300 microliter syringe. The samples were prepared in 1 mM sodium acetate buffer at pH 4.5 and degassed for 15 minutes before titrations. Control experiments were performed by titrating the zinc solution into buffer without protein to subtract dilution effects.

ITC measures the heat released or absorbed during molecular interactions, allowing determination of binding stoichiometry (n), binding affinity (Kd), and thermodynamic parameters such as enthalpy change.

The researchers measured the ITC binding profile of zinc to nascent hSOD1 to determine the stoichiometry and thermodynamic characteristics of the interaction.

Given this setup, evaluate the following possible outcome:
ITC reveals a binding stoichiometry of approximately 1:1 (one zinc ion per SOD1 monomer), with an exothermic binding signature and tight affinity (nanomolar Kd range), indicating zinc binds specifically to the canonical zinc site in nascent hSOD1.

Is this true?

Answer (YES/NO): NO